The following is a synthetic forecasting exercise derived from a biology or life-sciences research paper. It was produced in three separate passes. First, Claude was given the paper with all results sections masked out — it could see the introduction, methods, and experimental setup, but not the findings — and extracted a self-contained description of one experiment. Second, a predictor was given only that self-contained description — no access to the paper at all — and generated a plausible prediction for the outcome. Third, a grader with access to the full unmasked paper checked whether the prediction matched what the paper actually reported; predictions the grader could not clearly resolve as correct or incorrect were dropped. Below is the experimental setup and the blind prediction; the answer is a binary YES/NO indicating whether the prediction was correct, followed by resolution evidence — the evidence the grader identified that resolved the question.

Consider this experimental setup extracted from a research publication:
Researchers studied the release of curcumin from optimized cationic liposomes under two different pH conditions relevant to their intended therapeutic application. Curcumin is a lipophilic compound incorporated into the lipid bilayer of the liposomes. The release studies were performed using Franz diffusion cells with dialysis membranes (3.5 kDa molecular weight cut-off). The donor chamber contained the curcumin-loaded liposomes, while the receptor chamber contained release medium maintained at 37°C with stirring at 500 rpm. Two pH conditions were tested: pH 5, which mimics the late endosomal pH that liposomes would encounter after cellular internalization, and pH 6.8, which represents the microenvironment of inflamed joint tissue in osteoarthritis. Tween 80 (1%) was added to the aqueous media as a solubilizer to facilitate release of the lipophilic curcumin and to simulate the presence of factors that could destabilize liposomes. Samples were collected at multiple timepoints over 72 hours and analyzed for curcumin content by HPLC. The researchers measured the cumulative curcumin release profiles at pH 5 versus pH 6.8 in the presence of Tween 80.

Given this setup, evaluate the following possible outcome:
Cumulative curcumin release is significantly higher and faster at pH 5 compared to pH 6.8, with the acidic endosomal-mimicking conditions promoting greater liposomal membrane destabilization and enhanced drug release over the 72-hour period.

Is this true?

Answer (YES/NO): YES